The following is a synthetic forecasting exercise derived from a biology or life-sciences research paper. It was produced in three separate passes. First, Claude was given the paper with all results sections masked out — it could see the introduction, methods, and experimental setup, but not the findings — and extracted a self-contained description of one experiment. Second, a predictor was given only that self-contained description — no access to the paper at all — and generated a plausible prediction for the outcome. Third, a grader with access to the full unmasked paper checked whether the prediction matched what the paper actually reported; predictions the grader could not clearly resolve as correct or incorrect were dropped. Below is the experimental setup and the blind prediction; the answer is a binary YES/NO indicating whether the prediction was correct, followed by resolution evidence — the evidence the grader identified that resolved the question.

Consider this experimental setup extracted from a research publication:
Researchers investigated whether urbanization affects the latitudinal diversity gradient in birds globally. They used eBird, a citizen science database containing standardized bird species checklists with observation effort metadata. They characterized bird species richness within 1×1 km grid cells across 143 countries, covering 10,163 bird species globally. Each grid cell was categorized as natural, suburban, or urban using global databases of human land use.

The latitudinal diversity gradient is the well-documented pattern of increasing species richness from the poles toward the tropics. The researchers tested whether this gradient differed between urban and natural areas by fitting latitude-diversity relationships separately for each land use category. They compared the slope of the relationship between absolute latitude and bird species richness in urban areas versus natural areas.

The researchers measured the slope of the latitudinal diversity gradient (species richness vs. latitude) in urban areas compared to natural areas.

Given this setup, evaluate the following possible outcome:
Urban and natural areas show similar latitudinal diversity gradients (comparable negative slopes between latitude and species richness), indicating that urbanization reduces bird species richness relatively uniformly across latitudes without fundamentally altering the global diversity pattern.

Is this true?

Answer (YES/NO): NO